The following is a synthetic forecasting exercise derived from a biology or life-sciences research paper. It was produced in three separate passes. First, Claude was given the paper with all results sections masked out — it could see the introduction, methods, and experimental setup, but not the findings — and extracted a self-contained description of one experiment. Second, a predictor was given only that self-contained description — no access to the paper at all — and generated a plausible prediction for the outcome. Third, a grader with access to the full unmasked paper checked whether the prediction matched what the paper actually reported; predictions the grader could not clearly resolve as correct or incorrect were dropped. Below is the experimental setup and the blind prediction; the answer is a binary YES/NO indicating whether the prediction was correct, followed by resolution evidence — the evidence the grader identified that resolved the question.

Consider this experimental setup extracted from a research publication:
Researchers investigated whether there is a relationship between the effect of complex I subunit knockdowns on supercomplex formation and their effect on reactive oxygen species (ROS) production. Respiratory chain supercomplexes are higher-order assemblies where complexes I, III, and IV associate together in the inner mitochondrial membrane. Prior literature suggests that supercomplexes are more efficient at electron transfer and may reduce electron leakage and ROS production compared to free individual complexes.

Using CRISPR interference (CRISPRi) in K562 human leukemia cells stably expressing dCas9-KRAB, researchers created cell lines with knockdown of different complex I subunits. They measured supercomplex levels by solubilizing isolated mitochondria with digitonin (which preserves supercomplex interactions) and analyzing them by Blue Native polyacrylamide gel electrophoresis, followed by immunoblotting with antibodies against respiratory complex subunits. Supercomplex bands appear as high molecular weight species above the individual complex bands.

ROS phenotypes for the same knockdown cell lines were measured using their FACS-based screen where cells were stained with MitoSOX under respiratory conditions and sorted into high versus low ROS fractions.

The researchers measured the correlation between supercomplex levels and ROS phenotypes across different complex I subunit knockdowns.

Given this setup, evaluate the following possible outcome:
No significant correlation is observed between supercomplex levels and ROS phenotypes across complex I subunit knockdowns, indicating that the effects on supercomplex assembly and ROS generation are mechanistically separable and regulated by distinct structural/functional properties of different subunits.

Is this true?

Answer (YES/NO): YES